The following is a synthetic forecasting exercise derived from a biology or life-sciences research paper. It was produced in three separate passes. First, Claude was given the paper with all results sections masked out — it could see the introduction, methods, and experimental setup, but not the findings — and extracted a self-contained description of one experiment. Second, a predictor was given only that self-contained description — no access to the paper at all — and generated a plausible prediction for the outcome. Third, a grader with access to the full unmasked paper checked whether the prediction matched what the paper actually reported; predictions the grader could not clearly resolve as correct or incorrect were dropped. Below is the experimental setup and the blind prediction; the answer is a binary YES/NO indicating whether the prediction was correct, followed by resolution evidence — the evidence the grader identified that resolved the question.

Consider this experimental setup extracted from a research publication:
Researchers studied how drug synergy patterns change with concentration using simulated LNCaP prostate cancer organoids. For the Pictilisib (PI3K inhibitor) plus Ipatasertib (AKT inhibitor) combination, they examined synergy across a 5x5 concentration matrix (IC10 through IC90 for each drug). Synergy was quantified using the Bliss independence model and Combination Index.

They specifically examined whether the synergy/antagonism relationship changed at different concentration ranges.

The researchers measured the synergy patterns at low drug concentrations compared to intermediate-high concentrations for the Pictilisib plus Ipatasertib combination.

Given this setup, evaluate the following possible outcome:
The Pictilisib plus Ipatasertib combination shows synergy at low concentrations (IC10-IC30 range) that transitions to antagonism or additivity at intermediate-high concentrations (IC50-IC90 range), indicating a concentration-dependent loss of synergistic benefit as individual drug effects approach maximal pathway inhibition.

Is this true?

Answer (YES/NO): NO